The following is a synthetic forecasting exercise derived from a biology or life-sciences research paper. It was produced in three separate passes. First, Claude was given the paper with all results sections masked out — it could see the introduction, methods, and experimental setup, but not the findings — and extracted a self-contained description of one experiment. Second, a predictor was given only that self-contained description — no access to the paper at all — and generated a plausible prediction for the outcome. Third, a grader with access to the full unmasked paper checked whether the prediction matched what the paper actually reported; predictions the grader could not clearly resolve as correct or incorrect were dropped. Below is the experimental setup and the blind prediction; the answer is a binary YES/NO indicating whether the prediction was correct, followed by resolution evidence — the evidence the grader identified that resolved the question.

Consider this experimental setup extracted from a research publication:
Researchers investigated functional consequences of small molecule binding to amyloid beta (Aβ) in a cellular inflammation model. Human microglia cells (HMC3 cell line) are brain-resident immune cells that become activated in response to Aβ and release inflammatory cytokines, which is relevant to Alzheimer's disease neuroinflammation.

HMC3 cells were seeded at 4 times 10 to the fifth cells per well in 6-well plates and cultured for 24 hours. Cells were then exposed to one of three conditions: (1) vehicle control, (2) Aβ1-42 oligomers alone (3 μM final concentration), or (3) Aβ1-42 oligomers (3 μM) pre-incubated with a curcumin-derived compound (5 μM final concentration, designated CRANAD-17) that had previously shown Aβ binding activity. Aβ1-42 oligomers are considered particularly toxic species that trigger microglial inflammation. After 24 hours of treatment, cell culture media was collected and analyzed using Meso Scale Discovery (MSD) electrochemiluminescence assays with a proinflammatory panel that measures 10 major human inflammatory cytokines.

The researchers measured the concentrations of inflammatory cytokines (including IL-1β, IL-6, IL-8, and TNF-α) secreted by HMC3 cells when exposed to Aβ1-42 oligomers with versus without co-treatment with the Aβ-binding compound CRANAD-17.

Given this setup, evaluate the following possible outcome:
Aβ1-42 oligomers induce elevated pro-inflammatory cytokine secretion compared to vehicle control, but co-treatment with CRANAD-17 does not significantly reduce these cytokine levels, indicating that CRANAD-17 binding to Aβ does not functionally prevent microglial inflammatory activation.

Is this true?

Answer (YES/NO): NO